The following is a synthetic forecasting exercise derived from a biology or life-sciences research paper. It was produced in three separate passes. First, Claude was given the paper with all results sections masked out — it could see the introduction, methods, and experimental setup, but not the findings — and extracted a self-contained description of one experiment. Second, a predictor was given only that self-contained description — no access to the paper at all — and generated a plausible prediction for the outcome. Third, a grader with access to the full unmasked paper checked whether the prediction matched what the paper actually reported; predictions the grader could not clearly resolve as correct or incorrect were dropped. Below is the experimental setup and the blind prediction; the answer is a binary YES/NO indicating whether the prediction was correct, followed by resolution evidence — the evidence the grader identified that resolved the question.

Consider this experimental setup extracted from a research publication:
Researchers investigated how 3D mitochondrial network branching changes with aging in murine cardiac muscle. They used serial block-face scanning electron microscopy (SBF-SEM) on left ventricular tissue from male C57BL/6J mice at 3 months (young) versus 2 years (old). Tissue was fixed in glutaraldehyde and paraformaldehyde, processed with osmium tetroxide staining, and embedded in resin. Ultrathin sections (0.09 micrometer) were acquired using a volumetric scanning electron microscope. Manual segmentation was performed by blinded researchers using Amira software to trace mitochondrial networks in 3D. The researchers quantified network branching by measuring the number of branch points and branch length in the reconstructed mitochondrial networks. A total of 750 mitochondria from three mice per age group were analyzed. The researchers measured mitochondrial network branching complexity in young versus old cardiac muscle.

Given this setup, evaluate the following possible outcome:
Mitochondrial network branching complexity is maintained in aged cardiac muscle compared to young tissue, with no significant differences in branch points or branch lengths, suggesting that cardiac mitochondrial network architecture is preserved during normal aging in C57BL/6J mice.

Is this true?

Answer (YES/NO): NO